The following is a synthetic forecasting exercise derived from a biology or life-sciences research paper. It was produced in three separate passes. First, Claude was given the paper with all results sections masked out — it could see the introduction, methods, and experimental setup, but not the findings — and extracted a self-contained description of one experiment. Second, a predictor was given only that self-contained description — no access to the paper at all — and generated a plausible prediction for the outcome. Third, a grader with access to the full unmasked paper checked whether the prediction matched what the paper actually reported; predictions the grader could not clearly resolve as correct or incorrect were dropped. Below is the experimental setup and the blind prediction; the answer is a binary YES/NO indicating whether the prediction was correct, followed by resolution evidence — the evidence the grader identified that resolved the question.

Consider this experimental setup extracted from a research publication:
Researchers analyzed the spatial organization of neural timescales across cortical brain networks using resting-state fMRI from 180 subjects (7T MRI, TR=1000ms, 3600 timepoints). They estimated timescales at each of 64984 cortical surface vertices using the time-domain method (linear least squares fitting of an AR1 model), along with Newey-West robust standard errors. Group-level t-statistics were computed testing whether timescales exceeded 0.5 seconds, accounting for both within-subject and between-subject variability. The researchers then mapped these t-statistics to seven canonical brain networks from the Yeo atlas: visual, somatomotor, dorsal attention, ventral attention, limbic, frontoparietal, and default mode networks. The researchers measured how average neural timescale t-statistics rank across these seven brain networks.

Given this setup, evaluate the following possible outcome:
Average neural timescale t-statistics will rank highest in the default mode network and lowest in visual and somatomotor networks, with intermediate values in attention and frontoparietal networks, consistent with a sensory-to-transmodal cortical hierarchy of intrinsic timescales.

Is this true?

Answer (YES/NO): NO